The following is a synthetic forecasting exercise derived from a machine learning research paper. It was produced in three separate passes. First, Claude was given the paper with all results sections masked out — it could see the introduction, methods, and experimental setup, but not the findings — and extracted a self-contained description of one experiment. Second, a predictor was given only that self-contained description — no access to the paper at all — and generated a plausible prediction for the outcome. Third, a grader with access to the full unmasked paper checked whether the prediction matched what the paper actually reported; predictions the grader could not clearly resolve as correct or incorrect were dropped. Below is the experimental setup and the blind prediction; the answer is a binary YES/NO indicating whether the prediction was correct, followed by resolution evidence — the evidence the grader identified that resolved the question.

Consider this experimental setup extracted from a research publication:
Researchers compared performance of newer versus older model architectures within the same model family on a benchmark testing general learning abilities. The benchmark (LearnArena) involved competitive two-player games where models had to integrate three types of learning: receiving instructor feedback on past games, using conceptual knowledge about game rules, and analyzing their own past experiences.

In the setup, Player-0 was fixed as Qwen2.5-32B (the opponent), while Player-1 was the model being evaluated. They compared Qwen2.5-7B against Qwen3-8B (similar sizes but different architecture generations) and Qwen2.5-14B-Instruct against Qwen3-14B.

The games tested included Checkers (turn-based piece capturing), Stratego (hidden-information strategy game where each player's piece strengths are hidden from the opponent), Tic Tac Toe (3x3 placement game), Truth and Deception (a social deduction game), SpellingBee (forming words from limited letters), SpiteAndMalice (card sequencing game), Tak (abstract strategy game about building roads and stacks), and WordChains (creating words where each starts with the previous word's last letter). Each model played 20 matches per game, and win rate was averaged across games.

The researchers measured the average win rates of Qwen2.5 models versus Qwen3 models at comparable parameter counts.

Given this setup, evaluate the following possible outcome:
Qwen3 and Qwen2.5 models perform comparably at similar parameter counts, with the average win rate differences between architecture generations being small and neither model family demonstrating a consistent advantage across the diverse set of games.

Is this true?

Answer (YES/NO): NO